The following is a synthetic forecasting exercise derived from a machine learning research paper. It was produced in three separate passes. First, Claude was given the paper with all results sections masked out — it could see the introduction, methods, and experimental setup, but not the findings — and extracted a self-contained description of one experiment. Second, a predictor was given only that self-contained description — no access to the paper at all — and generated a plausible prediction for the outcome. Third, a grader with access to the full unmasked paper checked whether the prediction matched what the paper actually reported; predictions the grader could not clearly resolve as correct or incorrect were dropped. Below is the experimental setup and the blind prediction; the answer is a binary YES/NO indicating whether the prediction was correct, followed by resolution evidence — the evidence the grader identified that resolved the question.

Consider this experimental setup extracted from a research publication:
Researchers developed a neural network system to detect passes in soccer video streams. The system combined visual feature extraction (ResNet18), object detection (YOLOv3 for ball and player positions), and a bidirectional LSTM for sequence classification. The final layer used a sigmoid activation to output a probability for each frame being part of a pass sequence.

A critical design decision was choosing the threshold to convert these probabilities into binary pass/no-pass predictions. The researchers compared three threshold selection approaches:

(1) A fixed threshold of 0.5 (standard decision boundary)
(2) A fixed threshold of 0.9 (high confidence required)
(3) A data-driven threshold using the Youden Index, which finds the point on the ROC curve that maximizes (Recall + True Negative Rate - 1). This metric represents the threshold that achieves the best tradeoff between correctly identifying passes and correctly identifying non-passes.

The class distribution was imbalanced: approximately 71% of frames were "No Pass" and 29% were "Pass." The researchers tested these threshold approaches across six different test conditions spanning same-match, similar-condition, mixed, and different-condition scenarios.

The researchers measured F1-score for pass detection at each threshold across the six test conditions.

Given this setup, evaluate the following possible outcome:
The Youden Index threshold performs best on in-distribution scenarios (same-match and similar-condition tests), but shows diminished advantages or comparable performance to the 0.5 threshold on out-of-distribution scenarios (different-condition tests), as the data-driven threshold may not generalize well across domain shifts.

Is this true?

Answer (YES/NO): NO